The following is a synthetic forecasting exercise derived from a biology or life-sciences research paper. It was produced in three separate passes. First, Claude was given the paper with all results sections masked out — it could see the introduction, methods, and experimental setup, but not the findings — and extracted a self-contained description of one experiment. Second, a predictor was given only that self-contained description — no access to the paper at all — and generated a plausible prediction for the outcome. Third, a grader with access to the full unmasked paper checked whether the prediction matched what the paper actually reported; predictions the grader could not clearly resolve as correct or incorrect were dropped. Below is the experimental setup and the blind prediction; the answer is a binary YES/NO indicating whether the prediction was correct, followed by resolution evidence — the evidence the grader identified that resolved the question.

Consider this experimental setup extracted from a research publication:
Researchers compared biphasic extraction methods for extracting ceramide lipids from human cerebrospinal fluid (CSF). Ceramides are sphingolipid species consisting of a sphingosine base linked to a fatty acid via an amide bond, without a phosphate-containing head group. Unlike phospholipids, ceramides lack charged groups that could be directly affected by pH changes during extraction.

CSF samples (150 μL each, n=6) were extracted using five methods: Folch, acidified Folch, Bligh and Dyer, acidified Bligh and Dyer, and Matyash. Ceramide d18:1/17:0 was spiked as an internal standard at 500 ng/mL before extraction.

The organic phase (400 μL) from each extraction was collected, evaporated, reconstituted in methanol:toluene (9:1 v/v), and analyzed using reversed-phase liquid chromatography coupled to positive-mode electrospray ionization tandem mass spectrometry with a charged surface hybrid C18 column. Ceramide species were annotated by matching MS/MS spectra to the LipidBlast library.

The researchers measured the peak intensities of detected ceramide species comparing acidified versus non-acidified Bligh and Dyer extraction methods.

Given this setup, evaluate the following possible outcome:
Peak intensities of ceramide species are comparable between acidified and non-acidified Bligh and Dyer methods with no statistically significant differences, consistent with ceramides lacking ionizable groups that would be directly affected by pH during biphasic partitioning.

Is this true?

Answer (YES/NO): YES